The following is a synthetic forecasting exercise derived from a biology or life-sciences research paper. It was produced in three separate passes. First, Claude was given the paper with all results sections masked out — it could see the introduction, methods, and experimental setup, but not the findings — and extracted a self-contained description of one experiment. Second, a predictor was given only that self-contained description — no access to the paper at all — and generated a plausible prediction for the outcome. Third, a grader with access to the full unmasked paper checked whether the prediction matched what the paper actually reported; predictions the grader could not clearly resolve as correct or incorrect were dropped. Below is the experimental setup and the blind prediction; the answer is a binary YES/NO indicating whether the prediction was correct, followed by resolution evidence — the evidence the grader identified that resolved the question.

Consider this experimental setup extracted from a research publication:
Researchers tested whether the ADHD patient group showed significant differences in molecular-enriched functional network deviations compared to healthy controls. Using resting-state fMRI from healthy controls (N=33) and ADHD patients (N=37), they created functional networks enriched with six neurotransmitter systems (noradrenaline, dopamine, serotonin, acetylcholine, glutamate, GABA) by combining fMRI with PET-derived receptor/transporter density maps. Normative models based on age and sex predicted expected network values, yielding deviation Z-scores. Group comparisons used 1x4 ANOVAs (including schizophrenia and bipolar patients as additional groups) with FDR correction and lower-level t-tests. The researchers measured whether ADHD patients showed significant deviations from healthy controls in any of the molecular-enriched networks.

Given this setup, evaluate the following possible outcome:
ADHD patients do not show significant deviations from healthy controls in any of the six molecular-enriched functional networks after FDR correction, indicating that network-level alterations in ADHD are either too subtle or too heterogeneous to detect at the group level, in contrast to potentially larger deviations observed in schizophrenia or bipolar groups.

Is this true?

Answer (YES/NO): YES